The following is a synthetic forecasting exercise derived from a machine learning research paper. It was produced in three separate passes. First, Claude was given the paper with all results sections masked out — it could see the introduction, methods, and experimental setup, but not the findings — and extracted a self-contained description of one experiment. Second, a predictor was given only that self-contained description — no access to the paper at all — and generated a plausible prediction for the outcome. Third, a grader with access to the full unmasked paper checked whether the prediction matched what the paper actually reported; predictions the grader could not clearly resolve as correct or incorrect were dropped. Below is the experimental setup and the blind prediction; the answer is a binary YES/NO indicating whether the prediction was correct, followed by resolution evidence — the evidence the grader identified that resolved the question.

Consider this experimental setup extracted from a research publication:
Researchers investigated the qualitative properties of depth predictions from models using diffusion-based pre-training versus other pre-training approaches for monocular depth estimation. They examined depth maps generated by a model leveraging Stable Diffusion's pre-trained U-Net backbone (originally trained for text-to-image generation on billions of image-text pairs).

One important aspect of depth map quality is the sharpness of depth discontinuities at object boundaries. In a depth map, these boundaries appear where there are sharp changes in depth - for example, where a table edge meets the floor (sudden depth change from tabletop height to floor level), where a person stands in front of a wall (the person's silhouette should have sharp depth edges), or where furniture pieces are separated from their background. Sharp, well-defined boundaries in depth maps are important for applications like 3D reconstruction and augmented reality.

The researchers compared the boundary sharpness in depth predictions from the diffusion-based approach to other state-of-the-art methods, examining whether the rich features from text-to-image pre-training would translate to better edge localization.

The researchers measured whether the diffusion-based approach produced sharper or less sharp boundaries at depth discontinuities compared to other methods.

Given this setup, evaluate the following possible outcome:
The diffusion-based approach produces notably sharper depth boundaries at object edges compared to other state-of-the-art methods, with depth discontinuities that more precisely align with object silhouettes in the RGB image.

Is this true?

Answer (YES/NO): NO